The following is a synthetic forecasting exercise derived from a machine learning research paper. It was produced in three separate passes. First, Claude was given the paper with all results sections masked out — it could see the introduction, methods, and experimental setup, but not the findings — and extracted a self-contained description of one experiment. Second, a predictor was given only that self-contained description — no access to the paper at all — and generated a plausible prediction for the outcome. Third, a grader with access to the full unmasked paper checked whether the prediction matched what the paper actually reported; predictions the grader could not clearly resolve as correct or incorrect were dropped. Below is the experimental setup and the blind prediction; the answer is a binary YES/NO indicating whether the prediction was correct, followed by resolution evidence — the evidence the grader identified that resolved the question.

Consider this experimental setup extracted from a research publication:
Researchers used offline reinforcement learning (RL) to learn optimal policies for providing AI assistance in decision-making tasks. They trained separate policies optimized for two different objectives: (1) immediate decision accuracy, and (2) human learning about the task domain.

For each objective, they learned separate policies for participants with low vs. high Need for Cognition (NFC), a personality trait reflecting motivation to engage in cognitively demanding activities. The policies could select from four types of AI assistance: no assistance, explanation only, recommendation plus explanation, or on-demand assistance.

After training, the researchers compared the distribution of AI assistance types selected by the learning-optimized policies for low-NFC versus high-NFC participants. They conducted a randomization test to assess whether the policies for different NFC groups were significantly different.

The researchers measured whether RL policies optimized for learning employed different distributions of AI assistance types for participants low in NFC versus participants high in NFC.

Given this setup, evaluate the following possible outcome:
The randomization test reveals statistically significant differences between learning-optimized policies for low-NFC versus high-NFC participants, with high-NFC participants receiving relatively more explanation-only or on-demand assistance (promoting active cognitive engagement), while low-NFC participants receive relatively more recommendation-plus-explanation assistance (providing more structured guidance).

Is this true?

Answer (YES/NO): NO